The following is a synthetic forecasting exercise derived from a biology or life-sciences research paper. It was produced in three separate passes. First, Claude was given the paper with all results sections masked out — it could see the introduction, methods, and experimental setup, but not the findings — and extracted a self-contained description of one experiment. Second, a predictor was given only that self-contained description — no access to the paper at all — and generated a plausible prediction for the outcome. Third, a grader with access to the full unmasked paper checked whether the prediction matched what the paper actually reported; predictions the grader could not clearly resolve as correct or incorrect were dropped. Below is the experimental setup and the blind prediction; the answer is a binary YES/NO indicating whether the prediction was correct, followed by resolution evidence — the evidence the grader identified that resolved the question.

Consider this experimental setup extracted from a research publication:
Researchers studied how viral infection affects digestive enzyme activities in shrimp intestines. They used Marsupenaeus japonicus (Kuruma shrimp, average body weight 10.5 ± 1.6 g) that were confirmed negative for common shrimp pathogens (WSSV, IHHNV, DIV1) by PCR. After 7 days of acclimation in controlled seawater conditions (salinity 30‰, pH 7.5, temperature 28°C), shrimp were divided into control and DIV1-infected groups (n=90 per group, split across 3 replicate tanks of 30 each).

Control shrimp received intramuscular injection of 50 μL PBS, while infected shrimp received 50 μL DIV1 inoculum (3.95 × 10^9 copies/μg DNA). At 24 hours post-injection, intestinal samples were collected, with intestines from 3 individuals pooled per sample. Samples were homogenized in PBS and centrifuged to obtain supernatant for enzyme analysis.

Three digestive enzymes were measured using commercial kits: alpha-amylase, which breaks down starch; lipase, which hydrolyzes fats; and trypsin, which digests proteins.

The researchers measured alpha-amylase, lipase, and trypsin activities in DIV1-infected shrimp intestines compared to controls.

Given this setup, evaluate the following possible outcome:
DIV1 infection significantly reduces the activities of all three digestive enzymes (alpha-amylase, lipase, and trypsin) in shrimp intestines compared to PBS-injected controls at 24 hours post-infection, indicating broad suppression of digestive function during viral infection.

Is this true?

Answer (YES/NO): NO